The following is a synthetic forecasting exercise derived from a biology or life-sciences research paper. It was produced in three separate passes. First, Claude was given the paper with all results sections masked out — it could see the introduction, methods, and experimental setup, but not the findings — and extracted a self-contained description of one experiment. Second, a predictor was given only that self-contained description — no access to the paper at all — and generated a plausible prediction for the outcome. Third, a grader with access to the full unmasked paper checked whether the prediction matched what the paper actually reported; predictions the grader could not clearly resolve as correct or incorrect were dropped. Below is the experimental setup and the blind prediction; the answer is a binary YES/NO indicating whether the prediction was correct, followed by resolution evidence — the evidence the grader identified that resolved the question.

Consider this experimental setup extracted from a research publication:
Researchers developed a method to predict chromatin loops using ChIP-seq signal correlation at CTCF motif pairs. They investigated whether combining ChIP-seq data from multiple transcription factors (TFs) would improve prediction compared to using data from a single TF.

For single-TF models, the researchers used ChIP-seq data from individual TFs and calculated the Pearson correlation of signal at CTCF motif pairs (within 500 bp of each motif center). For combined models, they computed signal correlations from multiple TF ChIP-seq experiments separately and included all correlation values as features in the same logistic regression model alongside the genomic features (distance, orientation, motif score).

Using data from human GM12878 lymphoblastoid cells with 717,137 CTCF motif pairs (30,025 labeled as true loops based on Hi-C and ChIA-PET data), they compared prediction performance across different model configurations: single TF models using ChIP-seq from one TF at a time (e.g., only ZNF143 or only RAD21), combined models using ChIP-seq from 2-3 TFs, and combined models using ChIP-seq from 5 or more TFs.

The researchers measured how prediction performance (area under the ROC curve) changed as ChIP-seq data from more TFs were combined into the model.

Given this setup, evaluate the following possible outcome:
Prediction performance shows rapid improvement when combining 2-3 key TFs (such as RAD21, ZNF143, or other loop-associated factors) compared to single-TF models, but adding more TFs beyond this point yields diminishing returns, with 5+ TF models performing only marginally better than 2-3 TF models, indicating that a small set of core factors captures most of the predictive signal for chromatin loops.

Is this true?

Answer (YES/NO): NO